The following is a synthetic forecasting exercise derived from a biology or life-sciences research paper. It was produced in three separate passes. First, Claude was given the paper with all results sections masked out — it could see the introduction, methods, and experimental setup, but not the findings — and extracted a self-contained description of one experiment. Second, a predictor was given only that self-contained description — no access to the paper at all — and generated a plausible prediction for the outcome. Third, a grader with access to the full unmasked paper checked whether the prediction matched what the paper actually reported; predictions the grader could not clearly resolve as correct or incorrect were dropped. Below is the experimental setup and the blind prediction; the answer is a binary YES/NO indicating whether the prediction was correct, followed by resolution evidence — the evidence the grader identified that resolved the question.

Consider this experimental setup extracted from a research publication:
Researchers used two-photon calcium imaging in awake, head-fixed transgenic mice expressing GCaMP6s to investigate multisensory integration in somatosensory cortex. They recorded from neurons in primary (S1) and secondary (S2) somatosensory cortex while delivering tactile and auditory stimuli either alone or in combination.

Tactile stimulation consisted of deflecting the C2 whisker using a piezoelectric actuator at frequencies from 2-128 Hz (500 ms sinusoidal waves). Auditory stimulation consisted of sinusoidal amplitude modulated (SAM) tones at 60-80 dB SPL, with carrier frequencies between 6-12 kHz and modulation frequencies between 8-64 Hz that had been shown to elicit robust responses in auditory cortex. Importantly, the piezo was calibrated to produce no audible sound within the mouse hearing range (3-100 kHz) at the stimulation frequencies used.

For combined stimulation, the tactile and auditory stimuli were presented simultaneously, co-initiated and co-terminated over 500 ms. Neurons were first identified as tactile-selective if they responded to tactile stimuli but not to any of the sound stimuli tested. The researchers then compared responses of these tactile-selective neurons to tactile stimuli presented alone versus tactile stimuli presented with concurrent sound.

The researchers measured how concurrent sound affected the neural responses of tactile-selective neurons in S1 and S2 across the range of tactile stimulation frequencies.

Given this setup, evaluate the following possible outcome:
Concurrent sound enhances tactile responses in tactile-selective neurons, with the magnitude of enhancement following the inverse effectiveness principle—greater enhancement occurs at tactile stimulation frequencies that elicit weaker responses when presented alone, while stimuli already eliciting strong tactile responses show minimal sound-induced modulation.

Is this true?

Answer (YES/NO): NO